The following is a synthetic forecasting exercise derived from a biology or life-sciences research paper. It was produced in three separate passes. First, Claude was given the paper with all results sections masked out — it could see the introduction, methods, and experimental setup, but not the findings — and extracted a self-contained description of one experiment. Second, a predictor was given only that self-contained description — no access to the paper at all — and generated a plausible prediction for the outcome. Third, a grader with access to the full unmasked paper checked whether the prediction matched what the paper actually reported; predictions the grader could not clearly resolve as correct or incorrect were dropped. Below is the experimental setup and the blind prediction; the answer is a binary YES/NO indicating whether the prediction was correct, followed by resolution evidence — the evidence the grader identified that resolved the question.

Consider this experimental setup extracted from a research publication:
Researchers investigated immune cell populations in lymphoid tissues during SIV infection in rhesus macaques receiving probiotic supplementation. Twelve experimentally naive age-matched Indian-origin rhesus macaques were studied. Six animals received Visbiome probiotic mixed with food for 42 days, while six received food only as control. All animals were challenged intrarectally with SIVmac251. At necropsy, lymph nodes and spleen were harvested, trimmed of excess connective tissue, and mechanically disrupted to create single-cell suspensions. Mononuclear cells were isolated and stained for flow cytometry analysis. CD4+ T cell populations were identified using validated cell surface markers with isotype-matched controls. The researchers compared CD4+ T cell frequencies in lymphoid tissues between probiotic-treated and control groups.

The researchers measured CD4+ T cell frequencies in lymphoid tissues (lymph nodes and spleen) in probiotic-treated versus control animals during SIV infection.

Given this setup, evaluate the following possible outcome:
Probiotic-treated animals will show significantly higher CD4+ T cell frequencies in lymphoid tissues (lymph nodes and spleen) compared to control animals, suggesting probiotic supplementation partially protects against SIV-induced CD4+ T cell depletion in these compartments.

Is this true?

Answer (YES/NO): NO